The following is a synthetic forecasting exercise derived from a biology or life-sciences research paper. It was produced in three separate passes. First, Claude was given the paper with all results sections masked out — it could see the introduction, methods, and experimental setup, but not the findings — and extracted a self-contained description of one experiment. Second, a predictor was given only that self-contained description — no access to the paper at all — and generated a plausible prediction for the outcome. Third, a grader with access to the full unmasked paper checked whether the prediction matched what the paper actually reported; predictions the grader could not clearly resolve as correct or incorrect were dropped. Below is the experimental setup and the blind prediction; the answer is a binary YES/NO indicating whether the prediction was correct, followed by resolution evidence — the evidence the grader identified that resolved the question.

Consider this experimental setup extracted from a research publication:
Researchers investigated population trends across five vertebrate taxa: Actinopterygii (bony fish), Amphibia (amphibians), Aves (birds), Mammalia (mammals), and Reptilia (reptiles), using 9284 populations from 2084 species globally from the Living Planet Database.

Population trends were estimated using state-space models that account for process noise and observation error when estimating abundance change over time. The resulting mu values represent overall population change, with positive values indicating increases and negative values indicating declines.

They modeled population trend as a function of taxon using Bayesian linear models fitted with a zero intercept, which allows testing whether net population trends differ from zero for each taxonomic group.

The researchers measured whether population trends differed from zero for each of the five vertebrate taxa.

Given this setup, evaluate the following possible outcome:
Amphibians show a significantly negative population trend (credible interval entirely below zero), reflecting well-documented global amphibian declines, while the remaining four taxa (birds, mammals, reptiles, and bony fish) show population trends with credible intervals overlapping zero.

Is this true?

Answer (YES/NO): NO